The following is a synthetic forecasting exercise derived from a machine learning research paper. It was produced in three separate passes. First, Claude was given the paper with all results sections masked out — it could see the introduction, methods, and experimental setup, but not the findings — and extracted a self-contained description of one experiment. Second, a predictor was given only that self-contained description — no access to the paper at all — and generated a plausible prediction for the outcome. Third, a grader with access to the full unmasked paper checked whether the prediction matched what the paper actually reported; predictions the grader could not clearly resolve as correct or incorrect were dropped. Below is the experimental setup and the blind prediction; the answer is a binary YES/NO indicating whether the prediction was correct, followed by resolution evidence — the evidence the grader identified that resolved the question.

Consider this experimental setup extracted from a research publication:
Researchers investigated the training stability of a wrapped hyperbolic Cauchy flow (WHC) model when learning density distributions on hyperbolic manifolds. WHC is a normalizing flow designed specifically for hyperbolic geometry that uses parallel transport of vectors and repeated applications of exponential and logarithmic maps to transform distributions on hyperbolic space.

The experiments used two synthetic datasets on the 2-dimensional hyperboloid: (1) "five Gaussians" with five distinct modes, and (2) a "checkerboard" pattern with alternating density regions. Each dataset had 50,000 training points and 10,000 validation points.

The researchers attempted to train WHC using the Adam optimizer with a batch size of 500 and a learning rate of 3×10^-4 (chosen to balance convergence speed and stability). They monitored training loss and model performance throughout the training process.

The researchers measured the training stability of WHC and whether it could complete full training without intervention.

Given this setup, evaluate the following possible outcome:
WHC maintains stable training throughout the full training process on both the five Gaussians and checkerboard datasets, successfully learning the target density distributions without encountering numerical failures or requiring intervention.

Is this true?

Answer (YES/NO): NO